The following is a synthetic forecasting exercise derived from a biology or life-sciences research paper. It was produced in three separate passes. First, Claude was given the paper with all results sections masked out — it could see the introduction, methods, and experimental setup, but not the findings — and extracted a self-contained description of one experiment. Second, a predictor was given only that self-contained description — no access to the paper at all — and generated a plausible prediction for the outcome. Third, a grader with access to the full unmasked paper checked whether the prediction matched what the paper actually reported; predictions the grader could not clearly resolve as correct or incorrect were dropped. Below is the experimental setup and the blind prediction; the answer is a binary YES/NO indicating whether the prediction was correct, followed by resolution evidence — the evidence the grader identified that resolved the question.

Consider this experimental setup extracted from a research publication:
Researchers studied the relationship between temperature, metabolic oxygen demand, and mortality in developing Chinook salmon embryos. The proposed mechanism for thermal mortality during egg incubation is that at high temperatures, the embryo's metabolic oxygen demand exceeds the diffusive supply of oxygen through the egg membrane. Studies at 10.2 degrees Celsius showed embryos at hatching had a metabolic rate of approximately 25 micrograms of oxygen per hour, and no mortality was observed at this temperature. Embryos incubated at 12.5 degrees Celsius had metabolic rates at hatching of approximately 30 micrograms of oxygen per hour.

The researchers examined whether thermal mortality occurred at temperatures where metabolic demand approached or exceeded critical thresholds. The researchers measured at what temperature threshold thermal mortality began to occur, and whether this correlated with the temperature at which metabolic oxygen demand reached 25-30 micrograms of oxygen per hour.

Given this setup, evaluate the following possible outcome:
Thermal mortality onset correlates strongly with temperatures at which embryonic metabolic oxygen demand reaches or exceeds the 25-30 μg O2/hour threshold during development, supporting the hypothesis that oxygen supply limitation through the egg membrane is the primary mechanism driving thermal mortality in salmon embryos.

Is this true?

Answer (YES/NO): YES